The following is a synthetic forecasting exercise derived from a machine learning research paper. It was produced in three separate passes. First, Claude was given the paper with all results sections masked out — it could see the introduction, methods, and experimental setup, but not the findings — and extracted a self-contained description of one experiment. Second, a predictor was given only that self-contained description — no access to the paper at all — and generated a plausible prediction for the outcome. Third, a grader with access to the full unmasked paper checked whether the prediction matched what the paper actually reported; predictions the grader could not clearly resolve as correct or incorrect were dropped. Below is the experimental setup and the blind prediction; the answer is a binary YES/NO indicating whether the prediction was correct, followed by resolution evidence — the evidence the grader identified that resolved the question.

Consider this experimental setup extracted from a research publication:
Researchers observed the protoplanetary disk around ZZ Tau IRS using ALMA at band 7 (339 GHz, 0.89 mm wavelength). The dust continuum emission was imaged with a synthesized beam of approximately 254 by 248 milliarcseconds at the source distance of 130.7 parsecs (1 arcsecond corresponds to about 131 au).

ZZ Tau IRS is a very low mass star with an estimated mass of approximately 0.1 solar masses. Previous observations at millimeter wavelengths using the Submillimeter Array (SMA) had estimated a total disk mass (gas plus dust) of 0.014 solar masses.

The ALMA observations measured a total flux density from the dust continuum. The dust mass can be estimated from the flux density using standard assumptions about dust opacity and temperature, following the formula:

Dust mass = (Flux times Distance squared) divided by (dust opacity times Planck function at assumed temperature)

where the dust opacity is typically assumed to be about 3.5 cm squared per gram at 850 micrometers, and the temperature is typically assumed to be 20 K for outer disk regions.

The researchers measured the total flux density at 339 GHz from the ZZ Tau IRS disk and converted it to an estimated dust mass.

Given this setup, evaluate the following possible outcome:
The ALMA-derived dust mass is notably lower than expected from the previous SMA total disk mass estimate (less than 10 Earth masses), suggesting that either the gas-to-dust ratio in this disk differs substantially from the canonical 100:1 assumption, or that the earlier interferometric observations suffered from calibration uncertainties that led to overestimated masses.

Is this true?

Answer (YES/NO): NO